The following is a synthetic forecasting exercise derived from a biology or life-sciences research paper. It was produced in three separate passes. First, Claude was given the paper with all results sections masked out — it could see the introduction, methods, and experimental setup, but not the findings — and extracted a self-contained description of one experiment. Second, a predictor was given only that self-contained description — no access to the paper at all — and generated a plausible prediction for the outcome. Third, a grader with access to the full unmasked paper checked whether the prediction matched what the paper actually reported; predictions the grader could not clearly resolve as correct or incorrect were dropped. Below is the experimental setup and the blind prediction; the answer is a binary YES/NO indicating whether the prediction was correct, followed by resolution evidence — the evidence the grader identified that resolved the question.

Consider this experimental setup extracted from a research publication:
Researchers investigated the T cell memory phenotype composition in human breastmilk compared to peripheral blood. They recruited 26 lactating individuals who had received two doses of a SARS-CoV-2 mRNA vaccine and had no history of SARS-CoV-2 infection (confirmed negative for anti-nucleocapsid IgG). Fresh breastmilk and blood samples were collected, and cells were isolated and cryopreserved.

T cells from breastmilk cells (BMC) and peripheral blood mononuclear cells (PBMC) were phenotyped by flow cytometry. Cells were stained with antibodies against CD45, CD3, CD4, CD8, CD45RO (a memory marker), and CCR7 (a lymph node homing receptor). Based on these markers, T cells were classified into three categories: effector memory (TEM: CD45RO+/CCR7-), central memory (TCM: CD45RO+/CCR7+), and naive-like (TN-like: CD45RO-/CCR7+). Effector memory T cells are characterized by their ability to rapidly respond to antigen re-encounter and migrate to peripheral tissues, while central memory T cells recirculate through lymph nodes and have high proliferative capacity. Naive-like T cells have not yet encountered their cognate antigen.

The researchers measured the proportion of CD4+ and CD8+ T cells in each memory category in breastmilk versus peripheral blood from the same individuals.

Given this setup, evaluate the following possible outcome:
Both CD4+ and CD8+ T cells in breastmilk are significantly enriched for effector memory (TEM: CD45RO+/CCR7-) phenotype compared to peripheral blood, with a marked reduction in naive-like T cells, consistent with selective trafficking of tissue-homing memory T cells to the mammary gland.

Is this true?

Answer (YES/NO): YES